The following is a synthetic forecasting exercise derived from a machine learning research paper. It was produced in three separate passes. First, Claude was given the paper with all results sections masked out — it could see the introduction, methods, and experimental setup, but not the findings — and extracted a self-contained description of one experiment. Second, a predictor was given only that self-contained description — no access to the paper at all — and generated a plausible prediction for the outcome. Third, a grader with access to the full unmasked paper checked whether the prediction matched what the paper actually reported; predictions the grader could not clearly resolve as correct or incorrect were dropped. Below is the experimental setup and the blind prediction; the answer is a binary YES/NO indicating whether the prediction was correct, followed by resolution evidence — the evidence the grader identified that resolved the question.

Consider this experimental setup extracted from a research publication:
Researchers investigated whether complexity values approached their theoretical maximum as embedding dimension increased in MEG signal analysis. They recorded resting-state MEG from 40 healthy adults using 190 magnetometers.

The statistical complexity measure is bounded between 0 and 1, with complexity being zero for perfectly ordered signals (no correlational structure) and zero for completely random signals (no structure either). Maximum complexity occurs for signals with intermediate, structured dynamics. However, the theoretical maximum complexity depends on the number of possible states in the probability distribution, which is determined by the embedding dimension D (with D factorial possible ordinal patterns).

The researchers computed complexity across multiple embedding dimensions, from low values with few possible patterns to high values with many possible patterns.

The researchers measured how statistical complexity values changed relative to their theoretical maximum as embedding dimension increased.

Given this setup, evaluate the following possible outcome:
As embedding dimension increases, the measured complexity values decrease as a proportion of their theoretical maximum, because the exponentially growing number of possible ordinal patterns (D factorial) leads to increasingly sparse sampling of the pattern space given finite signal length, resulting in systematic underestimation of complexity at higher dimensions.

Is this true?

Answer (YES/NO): NO